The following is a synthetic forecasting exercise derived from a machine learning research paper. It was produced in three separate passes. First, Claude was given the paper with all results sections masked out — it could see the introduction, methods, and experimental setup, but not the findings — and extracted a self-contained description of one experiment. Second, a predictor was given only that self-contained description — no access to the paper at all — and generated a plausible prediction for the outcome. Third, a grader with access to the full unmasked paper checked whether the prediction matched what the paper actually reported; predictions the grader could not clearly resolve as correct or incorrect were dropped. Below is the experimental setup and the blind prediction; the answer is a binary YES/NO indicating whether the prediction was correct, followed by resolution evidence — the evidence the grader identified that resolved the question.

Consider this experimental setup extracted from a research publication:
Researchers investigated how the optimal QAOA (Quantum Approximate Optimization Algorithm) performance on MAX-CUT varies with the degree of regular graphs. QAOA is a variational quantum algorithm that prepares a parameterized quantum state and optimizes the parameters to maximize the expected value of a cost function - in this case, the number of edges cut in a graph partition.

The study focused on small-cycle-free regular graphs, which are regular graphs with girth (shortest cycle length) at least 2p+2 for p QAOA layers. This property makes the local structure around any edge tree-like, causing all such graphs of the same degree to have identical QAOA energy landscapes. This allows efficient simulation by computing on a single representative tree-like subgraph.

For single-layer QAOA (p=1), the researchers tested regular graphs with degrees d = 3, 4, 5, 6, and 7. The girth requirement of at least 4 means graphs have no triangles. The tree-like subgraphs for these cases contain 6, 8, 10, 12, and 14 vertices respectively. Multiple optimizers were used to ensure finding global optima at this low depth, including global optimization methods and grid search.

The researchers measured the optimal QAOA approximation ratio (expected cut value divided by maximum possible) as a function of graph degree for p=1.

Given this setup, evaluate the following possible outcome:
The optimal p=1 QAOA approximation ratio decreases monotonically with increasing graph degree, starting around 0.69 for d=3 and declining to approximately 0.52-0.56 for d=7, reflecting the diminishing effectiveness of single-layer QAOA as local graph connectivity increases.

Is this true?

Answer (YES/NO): NO